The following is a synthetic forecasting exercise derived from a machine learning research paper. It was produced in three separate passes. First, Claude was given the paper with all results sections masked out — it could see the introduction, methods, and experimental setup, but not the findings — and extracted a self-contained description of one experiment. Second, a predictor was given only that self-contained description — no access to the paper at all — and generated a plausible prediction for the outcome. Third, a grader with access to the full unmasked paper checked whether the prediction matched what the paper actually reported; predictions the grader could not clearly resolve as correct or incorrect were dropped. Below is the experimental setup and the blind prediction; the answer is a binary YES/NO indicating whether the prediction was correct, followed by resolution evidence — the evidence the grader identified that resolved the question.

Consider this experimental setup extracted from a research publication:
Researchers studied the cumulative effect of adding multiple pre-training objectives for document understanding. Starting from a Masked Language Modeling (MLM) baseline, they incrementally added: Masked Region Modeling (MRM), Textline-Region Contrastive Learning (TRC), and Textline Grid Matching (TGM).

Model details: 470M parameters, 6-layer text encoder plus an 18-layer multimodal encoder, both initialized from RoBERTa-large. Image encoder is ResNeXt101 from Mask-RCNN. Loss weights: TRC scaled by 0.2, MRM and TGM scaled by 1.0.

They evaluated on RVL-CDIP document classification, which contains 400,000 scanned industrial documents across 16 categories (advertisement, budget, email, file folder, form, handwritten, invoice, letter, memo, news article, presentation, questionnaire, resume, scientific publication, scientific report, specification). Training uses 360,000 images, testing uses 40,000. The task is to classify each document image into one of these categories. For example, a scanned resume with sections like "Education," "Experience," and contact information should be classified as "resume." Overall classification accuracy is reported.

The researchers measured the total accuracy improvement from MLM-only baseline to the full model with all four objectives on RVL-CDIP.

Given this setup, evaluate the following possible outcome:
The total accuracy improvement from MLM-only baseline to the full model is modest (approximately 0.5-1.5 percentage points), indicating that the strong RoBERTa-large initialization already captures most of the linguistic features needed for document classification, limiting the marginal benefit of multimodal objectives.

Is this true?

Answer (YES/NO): NO